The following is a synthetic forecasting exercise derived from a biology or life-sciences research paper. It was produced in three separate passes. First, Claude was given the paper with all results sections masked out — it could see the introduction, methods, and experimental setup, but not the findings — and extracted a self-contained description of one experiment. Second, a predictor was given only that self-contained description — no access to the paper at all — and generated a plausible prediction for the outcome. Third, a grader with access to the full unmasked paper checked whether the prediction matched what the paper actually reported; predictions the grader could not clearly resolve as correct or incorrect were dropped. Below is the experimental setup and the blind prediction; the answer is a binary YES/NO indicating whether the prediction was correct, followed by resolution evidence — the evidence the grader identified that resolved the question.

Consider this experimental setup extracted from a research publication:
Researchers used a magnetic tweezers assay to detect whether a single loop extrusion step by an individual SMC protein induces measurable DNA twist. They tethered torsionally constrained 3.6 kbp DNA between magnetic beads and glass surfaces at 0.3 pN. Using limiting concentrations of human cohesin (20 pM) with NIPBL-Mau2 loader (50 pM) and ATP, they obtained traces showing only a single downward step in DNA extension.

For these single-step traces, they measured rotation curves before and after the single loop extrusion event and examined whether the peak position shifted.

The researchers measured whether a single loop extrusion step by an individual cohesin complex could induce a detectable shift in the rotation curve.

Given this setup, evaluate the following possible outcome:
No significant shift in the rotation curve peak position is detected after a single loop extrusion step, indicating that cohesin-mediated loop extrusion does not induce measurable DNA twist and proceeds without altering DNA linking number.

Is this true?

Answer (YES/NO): NO